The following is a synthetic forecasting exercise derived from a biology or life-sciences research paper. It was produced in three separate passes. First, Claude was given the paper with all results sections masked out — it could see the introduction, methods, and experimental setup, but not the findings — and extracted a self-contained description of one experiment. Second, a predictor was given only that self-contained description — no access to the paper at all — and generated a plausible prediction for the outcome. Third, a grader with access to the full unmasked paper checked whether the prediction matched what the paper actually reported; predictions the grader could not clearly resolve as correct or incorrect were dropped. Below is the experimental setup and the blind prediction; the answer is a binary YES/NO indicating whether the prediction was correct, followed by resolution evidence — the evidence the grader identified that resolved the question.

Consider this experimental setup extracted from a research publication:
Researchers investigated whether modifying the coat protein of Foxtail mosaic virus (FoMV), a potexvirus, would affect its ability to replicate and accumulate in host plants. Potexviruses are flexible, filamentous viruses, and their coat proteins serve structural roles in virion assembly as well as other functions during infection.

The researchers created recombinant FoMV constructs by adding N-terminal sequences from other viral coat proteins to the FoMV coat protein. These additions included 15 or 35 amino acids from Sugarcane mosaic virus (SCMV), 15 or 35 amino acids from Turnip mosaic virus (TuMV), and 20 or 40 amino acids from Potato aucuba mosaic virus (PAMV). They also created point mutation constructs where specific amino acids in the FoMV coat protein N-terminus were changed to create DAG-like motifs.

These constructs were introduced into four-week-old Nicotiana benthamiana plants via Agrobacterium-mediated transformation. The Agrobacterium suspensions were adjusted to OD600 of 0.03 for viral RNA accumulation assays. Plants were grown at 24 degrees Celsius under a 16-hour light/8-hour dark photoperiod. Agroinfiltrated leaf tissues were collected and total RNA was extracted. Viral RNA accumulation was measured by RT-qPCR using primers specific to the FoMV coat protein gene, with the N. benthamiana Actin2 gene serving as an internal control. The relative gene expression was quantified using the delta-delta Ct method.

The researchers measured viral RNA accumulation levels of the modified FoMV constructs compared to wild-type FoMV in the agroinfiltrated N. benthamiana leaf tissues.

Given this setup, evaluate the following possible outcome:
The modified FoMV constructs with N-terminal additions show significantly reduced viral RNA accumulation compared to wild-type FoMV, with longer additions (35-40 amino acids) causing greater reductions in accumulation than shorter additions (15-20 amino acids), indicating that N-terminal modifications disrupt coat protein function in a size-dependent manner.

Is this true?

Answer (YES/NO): NO